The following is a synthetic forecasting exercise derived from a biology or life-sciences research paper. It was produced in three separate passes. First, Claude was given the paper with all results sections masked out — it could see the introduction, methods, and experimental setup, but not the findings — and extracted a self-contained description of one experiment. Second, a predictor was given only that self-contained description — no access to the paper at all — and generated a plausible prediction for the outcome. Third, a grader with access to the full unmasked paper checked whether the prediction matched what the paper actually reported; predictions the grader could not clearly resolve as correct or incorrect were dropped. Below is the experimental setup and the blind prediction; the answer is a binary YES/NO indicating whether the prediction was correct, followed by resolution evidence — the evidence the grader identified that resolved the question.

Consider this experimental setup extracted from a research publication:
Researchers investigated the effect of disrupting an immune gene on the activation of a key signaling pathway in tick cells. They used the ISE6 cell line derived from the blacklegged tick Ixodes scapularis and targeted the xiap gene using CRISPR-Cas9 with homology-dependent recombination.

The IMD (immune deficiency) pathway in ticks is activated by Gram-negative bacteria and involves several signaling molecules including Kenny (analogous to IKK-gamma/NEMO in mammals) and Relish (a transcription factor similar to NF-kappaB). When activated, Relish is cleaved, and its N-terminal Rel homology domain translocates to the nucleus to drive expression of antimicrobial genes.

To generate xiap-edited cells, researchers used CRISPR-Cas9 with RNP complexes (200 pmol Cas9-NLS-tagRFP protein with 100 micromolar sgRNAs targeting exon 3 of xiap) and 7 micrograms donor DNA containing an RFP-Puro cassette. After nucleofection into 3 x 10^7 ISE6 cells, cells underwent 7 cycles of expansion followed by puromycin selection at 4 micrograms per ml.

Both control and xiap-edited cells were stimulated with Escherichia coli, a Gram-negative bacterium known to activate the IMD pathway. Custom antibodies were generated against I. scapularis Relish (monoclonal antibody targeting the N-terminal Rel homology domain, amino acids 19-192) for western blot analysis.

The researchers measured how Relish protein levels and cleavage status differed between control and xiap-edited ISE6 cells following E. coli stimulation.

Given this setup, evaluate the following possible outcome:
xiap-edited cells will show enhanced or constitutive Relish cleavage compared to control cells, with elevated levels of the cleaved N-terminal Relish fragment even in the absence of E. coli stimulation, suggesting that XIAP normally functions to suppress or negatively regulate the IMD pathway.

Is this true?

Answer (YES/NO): NO